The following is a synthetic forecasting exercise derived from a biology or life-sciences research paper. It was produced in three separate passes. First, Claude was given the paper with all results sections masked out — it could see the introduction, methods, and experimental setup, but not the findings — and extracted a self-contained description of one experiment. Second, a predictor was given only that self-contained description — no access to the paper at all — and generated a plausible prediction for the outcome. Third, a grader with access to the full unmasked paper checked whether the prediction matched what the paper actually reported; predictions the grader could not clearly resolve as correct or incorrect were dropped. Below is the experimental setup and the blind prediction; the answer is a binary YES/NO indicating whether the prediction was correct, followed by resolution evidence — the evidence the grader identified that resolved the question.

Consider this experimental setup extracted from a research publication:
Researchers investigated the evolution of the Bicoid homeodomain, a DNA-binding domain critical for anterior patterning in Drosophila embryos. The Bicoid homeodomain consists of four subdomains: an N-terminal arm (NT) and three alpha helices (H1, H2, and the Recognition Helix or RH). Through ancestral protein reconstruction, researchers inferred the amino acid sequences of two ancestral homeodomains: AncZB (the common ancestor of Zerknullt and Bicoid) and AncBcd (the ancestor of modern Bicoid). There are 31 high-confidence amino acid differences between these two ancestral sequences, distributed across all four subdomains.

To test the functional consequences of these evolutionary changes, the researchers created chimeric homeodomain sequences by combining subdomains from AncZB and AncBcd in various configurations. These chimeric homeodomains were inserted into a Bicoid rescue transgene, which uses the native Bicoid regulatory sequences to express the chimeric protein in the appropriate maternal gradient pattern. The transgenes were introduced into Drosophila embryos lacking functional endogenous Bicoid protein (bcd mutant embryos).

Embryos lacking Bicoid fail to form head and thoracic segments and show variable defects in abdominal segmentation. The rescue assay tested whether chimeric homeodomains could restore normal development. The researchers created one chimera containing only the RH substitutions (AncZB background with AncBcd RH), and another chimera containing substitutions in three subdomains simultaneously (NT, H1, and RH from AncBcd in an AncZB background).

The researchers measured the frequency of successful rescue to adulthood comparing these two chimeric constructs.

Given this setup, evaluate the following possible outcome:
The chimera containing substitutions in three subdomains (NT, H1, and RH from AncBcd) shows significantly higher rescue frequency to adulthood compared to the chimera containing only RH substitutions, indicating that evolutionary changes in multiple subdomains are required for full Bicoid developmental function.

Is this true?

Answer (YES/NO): YES